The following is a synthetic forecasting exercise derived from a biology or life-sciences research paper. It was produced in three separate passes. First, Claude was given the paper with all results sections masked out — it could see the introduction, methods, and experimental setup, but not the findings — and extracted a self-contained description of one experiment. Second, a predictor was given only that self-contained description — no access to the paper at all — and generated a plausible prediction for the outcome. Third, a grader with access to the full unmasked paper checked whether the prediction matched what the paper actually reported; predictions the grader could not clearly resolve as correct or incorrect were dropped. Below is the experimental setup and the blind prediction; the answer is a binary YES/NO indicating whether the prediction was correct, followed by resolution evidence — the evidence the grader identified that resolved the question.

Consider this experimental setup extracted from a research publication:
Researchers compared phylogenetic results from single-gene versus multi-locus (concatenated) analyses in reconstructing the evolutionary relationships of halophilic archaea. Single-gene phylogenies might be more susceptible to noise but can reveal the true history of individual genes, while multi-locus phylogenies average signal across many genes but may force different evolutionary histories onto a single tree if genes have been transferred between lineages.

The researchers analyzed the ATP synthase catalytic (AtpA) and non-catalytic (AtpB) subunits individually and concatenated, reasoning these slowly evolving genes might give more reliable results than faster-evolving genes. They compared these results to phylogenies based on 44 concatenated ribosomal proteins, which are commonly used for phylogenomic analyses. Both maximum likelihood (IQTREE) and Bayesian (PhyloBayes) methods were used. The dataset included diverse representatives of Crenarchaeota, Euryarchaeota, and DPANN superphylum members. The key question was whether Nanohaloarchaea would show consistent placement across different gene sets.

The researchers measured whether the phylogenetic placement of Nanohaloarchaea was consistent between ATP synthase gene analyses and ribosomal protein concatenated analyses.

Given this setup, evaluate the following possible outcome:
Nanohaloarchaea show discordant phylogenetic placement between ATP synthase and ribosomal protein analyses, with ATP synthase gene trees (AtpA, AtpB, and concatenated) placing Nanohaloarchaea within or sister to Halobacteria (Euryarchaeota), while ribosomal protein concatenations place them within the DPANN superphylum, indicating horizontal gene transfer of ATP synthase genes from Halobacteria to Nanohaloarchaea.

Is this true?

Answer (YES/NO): YES